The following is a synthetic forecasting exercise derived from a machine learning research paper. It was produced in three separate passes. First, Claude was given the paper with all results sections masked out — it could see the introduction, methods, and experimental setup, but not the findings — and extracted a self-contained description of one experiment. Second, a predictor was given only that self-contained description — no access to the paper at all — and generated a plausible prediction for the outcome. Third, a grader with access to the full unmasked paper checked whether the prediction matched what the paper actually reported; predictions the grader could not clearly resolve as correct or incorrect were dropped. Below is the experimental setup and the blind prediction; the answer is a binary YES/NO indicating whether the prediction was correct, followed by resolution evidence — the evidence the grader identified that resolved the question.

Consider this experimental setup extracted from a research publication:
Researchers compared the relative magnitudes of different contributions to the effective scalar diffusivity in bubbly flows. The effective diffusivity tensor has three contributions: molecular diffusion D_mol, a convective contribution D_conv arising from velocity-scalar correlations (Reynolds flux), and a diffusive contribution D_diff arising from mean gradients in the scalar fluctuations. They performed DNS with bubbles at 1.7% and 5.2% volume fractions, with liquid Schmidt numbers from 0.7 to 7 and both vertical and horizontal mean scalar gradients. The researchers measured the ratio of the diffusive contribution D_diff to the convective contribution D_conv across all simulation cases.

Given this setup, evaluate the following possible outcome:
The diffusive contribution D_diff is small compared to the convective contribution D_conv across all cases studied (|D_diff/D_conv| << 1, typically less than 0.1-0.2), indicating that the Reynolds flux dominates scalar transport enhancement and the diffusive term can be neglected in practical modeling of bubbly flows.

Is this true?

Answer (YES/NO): YES